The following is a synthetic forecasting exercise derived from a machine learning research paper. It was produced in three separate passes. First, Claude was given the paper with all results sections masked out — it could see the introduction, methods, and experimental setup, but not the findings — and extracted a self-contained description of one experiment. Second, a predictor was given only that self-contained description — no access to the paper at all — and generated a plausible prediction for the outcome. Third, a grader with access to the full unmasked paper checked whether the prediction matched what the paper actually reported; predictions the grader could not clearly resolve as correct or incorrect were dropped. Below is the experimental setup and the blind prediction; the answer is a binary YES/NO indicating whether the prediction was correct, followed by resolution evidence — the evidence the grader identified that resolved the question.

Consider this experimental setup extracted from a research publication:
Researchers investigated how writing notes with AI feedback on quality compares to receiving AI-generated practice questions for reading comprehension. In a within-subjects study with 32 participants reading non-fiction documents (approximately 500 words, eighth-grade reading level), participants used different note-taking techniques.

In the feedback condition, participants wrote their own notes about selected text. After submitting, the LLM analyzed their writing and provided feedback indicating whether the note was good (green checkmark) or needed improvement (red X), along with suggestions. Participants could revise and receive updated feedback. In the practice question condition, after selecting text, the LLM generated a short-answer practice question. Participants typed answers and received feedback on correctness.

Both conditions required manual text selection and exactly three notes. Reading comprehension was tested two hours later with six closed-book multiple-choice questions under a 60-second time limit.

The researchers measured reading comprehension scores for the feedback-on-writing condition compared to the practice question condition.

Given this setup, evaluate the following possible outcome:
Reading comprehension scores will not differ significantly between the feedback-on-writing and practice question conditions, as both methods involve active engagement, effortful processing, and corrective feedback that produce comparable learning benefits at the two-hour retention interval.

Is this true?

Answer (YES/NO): YES